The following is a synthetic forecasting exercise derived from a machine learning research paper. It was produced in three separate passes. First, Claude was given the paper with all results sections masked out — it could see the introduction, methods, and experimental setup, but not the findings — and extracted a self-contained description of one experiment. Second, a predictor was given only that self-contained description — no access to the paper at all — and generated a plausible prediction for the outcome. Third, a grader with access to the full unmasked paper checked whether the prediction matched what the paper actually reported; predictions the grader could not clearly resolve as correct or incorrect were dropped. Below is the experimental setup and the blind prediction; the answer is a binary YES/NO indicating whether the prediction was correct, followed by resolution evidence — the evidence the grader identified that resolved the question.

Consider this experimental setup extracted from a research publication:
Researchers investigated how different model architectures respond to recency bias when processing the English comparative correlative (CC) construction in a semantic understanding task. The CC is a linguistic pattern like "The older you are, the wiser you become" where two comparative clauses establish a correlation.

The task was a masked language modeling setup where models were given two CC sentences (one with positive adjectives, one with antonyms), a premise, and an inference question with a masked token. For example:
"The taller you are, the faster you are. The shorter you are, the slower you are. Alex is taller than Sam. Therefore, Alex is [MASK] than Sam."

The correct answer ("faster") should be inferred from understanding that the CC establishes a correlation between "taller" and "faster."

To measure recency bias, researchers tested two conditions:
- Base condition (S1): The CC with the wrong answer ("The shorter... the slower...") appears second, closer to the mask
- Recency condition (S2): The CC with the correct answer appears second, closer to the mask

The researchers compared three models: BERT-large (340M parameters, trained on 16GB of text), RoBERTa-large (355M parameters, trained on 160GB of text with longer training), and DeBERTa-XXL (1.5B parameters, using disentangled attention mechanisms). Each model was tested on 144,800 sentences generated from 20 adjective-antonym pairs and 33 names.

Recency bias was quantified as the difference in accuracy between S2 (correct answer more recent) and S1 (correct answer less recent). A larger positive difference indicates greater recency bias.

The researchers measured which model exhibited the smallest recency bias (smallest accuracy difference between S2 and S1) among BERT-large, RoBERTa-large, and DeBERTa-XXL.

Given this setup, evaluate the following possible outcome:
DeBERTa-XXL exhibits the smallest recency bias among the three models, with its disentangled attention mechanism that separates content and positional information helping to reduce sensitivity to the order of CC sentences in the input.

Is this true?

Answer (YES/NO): YES